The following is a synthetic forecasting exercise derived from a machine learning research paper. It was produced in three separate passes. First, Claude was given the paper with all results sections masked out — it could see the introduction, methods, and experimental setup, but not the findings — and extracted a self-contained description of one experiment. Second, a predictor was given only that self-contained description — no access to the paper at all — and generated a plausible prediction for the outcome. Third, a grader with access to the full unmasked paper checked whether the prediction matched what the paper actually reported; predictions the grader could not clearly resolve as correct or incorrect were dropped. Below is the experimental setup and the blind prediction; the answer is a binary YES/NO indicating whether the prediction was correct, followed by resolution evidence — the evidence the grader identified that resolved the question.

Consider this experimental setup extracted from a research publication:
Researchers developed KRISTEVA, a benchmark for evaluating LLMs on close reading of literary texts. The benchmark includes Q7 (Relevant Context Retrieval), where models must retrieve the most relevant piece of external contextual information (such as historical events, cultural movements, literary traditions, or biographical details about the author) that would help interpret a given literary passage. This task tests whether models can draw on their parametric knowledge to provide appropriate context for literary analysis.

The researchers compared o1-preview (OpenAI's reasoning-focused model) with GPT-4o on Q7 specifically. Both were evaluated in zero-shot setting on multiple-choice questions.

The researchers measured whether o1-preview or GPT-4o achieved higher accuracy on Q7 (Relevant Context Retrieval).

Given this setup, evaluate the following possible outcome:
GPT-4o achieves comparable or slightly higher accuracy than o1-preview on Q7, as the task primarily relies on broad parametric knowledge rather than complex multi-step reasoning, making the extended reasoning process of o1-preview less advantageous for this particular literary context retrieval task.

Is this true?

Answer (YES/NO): NO